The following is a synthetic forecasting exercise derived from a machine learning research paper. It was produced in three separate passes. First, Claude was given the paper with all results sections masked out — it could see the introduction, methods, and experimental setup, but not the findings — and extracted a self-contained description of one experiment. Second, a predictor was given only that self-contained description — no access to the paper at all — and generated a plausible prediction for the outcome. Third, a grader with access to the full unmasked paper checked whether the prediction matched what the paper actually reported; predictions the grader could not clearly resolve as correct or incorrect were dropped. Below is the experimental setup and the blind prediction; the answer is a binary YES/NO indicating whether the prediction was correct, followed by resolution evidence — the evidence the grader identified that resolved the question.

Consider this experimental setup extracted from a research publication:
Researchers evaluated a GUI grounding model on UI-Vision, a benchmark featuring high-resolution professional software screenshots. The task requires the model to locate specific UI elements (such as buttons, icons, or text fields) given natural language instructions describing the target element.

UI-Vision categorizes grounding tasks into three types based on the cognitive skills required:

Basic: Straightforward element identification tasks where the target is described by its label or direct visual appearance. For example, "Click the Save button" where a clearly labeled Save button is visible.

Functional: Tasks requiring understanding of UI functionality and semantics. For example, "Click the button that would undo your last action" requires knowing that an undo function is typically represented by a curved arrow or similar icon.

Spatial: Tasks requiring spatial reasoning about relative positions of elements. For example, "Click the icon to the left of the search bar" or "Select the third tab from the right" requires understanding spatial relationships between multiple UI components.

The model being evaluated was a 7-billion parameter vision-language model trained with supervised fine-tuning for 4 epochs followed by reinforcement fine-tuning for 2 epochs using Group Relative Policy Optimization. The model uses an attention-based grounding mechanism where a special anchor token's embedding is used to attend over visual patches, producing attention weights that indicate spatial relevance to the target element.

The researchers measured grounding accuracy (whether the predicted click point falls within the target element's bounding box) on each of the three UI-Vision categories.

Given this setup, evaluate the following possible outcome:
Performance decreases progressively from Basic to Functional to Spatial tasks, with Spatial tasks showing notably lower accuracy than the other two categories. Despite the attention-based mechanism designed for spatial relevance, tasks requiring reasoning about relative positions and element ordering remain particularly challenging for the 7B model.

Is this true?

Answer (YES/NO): YES